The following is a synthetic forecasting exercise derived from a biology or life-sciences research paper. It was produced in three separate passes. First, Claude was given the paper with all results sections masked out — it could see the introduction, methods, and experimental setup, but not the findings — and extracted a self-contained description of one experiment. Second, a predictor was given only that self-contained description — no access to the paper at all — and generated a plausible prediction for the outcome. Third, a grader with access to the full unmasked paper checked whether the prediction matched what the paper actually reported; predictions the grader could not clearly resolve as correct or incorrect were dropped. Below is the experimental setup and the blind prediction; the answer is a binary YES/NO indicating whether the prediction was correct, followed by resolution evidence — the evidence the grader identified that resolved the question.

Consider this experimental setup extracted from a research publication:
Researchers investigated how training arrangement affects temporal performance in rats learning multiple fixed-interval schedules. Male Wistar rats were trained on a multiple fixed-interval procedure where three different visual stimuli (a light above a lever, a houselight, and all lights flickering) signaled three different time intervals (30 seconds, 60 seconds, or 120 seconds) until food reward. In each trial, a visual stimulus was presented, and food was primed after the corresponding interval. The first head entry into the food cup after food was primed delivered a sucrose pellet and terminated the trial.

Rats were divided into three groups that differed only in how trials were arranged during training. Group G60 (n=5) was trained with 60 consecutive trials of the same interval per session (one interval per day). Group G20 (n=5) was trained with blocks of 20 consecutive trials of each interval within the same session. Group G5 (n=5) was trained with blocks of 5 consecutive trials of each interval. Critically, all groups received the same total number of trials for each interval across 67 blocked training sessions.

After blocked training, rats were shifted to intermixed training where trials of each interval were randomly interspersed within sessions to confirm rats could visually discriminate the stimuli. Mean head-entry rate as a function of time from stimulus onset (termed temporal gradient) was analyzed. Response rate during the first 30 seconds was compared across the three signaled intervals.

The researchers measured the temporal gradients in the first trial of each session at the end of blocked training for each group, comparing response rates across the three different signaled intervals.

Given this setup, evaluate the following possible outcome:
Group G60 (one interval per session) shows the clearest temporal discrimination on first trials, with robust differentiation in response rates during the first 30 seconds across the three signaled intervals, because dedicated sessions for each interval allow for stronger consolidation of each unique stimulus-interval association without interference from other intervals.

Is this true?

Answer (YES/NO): NO